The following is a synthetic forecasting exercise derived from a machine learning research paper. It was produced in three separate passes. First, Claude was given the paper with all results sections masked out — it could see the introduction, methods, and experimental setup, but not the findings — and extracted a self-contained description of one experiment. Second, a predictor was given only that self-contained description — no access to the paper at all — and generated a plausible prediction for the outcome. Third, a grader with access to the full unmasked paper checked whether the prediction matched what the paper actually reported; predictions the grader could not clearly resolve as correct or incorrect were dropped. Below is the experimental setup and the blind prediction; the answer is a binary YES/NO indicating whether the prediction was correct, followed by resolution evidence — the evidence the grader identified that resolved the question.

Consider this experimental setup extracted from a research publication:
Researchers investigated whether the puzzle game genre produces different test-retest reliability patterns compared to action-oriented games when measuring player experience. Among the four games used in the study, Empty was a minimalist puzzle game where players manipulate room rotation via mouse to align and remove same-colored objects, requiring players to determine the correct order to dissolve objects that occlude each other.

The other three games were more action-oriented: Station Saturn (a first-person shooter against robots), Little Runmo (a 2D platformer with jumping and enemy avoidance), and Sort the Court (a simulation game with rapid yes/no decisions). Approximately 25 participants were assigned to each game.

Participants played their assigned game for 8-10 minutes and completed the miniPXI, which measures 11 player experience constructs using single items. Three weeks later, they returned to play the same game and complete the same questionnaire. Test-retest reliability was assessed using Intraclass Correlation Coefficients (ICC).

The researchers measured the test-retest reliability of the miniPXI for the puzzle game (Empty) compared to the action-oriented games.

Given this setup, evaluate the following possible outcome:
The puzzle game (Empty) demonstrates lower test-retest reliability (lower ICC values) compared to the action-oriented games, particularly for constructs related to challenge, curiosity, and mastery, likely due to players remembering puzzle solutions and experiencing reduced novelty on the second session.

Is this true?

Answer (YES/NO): YES